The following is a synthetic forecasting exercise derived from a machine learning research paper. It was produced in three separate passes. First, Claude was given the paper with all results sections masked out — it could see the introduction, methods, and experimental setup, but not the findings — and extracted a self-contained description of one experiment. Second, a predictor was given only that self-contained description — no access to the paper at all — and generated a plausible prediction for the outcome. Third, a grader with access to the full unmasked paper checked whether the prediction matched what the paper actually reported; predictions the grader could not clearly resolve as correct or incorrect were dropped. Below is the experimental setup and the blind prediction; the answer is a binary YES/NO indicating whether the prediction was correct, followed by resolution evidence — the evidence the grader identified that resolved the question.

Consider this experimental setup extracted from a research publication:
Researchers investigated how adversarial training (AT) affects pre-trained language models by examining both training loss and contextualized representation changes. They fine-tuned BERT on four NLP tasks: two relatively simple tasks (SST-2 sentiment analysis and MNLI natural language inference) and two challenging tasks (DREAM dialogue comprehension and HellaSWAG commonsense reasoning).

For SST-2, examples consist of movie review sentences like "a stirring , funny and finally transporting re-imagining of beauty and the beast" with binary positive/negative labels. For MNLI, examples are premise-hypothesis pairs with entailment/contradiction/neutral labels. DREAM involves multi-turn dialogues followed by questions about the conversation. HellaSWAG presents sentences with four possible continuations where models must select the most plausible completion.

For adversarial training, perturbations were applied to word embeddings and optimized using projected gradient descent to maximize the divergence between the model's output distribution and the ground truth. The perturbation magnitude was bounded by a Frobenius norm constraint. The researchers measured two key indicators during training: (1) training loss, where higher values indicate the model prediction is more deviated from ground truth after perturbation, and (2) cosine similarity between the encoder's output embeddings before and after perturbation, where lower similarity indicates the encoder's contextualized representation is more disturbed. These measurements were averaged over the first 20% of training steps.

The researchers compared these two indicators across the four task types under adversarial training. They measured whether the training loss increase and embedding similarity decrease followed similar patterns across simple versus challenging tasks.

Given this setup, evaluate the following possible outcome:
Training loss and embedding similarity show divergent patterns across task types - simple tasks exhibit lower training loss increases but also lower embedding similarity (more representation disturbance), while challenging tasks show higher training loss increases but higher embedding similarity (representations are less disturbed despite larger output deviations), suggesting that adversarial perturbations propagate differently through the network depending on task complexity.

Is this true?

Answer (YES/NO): NO